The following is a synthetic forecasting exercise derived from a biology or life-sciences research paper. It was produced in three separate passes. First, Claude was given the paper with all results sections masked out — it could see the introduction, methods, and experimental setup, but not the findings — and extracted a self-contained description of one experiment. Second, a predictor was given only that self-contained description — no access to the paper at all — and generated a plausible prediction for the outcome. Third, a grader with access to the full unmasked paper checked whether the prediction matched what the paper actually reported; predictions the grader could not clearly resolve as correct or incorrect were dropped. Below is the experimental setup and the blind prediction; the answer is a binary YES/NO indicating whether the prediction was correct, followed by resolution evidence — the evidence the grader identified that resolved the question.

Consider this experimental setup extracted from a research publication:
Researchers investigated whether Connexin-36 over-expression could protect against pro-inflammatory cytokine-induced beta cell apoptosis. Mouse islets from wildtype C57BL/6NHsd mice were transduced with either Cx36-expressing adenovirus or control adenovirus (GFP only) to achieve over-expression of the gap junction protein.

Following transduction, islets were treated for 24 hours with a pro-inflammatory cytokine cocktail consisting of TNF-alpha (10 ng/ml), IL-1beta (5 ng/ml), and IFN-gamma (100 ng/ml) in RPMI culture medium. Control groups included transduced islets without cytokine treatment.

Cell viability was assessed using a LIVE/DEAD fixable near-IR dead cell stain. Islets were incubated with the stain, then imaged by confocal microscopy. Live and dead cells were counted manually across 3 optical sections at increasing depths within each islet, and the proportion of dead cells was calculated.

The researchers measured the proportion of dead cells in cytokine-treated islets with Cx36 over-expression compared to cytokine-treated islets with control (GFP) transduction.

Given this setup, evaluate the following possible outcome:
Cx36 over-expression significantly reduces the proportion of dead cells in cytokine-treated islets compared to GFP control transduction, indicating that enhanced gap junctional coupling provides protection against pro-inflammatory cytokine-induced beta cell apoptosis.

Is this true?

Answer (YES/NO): YES